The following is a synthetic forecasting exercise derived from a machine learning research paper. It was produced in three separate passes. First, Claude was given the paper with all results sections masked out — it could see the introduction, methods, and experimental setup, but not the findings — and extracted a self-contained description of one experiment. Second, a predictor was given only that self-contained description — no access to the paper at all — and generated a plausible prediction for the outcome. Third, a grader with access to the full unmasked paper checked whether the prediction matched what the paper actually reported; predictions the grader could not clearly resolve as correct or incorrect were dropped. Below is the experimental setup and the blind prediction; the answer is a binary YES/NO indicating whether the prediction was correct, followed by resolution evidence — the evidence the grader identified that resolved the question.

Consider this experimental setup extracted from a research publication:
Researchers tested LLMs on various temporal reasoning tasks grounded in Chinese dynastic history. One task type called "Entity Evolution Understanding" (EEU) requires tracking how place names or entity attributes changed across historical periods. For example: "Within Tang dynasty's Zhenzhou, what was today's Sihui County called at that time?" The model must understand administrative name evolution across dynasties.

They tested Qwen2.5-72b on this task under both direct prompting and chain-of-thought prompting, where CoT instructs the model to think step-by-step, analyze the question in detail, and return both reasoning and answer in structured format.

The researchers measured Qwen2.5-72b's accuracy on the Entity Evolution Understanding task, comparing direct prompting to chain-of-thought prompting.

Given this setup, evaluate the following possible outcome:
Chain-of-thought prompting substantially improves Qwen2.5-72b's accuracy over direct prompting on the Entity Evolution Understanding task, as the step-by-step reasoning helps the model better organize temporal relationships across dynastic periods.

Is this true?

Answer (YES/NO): YES